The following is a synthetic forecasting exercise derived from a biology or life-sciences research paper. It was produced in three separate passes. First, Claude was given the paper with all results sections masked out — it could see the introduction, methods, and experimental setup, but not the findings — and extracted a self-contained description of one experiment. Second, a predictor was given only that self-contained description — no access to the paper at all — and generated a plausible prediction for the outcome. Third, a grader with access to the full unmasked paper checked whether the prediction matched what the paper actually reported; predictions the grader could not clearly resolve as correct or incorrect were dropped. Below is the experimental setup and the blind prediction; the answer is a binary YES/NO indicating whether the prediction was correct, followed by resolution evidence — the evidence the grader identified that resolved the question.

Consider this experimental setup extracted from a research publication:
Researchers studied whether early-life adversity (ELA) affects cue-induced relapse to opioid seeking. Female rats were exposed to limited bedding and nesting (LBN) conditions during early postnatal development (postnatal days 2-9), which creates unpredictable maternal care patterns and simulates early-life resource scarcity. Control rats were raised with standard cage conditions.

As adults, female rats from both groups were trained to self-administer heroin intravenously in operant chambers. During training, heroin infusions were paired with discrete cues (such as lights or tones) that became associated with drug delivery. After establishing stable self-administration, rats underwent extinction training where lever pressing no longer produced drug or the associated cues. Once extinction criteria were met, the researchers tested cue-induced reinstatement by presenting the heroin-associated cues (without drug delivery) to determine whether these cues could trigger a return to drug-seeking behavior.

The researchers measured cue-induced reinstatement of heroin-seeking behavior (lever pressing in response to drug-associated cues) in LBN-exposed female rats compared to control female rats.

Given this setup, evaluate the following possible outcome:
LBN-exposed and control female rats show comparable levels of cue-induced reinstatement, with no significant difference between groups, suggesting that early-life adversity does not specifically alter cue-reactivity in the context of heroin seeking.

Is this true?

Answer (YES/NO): NO